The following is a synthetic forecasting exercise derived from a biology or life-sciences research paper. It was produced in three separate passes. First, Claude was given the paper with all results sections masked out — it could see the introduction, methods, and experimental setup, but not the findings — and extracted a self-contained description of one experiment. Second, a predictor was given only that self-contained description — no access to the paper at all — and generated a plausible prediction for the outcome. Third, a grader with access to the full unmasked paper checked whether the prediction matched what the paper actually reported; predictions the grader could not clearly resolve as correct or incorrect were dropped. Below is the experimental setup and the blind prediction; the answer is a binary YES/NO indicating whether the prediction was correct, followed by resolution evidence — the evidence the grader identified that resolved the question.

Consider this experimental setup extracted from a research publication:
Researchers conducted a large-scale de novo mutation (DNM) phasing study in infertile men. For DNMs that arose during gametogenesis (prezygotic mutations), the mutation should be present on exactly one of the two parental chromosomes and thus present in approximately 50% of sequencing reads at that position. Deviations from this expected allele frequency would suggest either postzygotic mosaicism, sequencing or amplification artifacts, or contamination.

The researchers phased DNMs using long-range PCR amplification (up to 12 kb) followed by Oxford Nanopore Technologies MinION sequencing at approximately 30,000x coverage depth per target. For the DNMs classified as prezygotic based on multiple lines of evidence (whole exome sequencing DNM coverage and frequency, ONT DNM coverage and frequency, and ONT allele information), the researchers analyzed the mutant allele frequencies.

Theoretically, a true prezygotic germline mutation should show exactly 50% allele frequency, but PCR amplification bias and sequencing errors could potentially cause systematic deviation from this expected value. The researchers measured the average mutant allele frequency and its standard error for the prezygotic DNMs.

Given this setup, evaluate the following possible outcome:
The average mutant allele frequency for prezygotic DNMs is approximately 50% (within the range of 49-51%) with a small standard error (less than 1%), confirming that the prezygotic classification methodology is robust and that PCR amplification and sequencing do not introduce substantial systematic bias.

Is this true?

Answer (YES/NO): YES